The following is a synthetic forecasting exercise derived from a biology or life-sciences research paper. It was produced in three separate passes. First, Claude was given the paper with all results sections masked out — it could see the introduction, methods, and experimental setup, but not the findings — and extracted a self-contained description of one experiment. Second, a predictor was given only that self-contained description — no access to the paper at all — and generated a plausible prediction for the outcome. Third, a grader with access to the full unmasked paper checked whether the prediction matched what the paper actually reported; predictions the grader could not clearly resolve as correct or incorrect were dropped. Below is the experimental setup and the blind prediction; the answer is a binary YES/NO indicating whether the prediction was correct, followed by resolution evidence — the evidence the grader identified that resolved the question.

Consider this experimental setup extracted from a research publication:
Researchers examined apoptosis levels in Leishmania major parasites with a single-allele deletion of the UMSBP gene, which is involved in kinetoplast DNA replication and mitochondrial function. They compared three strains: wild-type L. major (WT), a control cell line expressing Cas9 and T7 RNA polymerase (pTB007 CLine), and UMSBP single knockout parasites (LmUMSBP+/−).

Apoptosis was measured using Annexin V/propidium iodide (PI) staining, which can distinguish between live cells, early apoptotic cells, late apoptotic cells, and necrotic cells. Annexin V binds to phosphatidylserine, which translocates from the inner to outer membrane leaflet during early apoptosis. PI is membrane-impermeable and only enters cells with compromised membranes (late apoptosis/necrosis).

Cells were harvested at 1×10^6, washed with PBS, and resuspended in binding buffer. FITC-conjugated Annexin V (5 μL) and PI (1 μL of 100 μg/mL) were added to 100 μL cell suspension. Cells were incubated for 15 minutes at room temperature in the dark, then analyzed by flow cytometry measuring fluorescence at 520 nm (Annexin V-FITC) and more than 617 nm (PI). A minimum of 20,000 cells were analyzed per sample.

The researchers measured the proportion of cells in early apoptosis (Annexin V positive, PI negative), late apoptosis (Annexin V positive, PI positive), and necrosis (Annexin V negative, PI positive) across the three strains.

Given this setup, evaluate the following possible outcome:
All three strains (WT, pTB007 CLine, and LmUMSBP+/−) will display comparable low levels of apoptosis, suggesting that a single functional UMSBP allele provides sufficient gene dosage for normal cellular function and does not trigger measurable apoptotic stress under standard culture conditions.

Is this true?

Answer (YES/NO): NO